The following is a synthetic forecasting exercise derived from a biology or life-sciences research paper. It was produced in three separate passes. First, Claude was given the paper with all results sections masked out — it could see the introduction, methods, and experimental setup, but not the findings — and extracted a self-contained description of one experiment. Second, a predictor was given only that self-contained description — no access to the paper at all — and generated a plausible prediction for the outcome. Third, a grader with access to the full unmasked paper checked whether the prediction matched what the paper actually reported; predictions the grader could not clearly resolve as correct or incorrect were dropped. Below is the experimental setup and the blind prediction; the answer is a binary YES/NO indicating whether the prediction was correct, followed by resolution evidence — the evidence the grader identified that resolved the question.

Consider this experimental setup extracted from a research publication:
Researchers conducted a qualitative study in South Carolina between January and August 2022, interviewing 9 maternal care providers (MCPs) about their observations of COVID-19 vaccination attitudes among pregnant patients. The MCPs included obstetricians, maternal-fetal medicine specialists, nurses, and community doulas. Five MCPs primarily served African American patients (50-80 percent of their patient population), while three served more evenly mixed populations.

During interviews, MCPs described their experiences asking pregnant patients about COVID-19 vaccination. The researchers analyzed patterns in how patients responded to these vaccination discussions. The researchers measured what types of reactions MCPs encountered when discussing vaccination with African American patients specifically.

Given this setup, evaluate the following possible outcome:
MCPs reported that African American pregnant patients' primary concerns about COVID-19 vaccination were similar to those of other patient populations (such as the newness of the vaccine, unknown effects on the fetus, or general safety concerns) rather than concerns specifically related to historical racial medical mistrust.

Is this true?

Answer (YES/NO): YES